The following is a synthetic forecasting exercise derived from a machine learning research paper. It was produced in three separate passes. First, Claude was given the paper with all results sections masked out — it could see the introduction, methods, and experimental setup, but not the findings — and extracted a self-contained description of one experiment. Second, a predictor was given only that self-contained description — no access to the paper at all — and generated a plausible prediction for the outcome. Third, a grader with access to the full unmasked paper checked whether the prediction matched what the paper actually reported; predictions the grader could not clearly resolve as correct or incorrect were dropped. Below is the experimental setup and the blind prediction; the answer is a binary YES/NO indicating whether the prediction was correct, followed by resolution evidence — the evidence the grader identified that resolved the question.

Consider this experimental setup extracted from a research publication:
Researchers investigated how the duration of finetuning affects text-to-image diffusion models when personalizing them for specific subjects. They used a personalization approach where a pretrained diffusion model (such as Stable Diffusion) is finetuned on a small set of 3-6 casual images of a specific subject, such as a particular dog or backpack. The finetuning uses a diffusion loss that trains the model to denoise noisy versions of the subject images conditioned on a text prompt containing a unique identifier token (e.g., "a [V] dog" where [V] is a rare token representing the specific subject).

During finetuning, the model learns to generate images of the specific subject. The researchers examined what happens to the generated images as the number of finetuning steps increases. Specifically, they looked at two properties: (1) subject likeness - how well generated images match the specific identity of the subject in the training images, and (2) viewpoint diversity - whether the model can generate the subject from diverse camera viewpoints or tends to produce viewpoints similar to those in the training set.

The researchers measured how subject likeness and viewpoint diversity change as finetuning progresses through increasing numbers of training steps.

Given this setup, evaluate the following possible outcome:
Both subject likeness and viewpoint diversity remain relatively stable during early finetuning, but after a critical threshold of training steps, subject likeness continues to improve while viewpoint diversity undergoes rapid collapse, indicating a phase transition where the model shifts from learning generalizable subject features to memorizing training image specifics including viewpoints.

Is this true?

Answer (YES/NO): NO